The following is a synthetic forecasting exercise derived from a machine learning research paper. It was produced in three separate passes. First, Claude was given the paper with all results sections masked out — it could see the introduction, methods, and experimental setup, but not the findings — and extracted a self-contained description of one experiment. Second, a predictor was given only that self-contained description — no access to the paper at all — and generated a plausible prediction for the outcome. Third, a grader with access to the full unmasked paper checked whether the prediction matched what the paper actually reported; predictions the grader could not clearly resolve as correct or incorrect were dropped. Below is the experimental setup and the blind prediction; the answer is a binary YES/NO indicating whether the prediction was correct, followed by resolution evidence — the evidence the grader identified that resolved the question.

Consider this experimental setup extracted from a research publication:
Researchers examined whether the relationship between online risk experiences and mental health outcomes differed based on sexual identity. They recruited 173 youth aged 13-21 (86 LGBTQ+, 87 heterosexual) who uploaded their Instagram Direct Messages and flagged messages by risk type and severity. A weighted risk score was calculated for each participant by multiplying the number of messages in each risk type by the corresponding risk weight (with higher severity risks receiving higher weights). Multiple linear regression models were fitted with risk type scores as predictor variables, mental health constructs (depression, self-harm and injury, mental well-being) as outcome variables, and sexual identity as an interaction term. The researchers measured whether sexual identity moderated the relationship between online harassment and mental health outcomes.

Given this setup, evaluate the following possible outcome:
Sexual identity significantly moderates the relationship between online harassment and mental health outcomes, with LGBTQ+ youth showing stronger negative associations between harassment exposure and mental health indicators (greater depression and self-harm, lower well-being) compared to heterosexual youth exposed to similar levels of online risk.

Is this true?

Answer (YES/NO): NO